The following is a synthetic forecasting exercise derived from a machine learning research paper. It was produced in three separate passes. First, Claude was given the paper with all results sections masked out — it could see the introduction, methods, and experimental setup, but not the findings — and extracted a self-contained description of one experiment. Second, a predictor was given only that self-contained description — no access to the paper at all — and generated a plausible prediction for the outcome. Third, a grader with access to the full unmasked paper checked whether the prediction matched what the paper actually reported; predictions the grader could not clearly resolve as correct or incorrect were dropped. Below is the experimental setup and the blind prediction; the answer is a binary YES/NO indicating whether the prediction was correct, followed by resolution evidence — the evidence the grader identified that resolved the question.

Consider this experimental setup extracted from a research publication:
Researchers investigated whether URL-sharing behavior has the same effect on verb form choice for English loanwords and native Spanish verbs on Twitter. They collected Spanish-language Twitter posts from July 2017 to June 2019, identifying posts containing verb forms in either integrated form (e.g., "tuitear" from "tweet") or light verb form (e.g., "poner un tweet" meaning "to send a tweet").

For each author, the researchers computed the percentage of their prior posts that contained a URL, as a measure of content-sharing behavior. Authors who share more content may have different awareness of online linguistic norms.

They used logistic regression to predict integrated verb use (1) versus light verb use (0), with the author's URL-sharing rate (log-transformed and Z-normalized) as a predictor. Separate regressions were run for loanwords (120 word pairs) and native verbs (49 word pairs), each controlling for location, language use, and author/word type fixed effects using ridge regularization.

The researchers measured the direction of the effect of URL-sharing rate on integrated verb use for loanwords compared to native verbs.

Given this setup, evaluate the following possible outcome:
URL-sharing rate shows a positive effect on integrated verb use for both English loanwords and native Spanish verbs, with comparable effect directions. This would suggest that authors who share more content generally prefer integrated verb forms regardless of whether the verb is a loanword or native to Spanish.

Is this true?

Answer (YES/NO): NO